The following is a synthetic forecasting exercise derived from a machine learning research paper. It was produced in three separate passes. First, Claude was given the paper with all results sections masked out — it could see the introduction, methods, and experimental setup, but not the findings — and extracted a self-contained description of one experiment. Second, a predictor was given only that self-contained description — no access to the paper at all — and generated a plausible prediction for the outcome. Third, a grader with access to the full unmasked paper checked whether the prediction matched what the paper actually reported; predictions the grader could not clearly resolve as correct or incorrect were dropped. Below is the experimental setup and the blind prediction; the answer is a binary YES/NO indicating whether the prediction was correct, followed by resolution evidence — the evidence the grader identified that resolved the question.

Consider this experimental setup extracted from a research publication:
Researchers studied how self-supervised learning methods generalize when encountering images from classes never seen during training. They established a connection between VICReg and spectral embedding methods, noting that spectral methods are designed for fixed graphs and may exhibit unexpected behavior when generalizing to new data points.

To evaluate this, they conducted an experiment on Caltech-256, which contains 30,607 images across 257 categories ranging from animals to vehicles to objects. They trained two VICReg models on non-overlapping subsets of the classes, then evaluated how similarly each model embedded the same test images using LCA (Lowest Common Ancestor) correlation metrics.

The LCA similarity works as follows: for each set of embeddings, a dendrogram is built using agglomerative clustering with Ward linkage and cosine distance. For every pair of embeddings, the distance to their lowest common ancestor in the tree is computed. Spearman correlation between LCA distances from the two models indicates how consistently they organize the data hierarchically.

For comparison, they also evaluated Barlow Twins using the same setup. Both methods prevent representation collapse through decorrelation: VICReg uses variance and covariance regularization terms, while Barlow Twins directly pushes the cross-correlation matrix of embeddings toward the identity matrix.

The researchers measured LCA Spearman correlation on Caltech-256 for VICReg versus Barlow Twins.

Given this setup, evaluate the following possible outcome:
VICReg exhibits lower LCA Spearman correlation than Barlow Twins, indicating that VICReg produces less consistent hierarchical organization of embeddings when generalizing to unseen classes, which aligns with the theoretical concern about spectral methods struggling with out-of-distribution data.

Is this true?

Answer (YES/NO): YES